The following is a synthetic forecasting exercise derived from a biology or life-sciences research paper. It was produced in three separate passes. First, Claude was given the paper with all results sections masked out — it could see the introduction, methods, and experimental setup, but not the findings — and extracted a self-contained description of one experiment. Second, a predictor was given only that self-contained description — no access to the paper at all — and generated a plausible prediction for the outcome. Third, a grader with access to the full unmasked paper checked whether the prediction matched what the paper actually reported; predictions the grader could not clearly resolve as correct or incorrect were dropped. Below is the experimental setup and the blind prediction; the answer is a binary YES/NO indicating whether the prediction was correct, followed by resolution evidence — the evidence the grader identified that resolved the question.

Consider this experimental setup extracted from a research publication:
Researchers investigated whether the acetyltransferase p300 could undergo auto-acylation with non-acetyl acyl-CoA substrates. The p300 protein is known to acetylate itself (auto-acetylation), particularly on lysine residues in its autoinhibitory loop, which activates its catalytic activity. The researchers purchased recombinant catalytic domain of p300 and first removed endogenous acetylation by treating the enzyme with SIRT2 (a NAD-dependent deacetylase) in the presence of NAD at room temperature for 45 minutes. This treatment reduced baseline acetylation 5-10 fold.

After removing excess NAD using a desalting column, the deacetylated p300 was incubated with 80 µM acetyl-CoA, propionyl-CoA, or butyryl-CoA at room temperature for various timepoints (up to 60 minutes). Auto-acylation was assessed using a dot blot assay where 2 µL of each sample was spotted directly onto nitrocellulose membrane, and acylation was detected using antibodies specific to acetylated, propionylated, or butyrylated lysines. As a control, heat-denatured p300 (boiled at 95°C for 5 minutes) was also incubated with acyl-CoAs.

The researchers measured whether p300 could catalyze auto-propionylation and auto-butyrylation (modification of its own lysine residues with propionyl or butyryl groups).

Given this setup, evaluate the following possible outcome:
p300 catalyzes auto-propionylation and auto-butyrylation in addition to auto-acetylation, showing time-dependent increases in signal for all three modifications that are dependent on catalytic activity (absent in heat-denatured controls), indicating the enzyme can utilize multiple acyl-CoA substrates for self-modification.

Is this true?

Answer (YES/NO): YES